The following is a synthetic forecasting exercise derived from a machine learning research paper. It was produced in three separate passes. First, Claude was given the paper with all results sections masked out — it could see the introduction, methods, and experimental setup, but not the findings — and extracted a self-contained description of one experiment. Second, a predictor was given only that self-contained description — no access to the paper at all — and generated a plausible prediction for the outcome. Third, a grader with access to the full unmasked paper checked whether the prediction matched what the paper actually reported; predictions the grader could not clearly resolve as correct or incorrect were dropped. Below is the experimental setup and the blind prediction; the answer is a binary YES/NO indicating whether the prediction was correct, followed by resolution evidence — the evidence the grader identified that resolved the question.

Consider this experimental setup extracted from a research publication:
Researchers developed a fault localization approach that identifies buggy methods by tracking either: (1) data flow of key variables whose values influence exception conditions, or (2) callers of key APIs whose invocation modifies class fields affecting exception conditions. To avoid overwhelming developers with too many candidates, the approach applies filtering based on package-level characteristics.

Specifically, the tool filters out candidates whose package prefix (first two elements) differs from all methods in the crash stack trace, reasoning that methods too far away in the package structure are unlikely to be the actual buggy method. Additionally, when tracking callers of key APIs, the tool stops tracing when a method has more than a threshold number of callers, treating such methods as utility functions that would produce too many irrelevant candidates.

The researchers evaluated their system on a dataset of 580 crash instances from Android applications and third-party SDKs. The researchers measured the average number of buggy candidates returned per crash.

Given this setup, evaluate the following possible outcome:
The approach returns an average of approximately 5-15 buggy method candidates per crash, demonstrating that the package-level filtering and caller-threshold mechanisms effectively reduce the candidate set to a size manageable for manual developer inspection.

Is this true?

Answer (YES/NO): YES